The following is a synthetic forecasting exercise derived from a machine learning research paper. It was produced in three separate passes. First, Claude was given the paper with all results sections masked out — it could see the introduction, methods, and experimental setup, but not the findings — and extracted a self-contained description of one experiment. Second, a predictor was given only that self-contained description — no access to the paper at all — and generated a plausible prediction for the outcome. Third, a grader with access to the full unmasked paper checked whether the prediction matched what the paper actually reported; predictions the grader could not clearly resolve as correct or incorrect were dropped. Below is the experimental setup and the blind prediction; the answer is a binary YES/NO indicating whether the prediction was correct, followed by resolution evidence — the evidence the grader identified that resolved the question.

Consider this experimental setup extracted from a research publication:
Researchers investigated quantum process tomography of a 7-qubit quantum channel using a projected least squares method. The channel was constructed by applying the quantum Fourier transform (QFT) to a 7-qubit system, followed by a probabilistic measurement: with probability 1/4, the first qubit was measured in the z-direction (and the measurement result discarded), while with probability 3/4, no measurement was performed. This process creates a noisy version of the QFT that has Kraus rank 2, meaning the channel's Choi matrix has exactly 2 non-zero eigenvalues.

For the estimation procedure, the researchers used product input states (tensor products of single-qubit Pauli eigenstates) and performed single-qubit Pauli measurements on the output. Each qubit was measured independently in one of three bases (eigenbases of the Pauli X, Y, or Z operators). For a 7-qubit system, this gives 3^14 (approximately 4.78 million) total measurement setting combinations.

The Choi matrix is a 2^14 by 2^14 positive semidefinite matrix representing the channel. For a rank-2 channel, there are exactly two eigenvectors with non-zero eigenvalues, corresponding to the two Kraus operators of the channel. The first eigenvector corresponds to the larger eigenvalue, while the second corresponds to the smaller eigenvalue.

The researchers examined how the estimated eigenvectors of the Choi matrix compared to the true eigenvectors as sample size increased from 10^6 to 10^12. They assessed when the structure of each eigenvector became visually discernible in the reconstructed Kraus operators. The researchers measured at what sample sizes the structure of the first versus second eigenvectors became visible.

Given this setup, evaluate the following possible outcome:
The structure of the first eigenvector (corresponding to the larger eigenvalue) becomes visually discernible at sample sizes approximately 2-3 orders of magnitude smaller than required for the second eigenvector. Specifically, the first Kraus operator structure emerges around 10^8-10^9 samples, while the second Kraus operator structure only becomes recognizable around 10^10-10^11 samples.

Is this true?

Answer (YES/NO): NO